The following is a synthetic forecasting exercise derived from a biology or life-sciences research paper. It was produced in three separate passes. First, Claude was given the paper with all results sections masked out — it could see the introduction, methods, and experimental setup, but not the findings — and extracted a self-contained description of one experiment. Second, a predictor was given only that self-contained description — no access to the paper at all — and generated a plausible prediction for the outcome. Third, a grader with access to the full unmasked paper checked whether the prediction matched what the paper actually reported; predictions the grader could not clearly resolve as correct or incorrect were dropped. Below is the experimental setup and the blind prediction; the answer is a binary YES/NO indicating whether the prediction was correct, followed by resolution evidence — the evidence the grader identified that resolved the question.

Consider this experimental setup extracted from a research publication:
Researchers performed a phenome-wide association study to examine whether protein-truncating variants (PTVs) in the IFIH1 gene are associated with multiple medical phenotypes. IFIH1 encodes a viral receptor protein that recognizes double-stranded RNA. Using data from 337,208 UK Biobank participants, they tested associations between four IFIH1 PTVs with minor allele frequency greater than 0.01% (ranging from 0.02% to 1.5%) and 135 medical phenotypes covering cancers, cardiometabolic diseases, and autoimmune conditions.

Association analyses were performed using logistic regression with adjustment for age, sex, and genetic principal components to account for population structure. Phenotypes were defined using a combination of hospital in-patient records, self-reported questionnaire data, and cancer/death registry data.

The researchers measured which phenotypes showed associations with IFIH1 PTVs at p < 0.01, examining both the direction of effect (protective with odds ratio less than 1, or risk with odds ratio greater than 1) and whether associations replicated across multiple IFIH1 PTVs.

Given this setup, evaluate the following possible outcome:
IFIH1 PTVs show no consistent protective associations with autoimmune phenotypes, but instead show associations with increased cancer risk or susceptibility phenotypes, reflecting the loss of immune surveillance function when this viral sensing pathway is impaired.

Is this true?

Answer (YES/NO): NO